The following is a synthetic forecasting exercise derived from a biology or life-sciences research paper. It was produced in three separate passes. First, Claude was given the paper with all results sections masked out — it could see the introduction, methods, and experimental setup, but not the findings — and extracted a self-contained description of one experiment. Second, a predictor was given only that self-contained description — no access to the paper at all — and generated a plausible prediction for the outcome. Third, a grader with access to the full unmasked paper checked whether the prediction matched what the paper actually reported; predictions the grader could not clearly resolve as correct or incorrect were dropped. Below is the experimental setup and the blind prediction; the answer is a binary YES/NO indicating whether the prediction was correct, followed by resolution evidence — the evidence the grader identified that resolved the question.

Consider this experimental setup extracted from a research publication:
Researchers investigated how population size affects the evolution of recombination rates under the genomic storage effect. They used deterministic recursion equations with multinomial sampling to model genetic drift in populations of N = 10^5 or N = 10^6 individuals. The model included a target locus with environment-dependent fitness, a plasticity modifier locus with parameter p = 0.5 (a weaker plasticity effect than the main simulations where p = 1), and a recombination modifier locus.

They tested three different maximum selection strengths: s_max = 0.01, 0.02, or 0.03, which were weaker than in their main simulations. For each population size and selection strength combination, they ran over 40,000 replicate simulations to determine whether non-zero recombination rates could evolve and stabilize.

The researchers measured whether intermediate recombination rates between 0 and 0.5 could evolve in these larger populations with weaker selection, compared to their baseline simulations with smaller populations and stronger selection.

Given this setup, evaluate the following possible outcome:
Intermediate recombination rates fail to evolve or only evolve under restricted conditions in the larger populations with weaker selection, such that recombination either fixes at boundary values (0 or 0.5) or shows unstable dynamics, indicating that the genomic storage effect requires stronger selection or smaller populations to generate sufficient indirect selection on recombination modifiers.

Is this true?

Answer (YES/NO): NO